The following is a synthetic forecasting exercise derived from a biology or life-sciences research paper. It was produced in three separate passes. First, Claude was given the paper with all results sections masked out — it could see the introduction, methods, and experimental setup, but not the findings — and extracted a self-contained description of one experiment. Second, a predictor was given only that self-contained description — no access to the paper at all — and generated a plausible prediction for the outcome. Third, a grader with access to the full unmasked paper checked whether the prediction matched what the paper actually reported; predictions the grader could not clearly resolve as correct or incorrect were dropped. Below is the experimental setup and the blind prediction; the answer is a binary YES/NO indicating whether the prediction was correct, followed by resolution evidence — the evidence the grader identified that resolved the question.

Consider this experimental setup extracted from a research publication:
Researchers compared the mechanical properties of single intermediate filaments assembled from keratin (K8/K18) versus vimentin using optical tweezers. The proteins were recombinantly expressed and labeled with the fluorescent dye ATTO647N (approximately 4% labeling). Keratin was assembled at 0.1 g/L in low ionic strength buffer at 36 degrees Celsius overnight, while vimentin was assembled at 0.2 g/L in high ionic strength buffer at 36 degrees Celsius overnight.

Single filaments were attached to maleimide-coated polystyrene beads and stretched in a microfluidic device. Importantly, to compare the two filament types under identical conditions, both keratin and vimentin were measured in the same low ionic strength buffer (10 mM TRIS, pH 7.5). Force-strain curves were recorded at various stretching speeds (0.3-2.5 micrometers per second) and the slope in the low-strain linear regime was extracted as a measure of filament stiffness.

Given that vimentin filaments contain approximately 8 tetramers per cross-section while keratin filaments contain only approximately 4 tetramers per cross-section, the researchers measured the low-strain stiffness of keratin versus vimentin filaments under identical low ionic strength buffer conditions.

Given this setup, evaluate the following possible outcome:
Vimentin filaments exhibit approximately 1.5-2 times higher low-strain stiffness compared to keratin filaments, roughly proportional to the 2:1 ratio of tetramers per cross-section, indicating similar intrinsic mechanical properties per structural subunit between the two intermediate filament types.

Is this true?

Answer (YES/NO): NO